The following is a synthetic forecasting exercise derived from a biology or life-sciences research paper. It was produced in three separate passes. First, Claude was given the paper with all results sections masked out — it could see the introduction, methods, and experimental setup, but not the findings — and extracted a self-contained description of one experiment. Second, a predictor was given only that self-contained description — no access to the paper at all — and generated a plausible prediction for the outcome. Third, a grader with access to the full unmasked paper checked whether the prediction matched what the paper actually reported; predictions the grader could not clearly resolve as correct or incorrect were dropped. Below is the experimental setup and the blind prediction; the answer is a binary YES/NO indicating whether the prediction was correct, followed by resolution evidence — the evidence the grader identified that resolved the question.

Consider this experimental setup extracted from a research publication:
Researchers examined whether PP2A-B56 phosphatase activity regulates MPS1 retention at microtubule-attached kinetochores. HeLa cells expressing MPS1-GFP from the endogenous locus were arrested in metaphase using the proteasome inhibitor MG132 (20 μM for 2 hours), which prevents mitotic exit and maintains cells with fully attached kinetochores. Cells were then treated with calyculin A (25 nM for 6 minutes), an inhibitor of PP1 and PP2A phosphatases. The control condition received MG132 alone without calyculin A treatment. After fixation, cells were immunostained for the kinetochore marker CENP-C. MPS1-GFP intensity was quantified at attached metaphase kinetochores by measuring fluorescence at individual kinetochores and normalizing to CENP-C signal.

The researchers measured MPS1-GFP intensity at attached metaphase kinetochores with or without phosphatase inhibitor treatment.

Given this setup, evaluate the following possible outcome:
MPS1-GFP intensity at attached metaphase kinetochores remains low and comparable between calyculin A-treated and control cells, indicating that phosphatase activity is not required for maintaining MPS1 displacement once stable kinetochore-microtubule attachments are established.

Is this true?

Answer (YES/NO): NO